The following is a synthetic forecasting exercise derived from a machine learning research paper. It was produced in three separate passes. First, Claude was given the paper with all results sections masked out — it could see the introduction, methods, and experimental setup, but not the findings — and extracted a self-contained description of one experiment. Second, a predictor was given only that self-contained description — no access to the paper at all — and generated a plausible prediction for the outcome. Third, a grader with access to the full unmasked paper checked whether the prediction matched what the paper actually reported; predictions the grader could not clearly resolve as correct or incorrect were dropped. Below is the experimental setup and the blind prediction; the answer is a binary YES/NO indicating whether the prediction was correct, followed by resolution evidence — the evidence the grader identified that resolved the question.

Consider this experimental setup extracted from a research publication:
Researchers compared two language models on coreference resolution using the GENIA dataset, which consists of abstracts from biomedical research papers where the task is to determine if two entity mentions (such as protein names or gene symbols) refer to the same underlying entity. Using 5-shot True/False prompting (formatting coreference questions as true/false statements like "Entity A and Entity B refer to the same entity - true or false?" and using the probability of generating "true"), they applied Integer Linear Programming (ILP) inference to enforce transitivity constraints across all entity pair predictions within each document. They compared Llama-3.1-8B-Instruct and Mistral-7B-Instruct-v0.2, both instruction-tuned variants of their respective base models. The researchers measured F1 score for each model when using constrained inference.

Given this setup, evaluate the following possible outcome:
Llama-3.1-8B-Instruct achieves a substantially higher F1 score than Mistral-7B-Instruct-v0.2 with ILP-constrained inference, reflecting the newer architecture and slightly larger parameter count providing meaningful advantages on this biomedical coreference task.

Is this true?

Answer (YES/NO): NO